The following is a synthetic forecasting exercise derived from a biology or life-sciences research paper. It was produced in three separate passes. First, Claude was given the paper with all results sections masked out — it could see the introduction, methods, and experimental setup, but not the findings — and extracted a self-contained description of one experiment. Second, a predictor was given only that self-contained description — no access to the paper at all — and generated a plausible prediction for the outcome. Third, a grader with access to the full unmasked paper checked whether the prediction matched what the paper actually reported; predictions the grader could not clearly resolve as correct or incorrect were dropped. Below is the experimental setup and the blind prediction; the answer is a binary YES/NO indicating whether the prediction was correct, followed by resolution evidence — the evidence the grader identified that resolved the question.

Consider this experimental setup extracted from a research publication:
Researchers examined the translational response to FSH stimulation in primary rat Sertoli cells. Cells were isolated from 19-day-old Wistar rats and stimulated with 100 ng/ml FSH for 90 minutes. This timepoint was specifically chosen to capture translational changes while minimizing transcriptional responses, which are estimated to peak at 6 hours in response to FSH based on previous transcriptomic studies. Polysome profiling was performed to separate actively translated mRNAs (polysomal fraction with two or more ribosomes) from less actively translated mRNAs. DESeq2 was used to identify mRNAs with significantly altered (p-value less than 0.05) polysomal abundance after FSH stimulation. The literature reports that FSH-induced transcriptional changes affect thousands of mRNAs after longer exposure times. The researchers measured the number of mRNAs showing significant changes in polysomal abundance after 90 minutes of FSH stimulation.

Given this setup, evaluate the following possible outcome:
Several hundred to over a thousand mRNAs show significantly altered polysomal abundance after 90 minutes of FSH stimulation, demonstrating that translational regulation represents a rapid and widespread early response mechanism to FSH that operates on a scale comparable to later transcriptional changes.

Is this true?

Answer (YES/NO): NO